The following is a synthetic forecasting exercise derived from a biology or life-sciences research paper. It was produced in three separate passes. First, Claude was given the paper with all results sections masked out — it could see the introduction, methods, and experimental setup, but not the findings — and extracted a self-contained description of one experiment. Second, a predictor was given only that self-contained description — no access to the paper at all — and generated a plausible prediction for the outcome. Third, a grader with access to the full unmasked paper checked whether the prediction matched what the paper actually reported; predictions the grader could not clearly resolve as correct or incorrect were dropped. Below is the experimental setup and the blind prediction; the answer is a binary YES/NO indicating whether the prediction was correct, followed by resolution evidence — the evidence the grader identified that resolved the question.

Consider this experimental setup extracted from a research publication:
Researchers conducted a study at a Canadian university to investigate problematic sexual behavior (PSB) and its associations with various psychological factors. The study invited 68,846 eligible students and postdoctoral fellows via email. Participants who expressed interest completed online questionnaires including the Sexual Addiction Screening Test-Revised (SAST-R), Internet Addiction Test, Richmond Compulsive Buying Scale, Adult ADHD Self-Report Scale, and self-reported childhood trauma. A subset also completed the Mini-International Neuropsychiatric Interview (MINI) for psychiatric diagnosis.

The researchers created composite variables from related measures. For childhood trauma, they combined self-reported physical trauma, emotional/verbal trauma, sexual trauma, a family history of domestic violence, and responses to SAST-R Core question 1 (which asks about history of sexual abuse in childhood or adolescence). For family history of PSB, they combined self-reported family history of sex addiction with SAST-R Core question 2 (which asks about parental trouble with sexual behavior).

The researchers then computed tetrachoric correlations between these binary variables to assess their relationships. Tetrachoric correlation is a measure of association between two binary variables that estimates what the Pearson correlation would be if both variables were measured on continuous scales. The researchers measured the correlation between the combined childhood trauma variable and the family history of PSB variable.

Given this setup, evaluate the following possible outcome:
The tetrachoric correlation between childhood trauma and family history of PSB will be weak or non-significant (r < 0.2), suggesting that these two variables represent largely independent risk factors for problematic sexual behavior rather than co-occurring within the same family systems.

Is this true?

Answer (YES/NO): NO